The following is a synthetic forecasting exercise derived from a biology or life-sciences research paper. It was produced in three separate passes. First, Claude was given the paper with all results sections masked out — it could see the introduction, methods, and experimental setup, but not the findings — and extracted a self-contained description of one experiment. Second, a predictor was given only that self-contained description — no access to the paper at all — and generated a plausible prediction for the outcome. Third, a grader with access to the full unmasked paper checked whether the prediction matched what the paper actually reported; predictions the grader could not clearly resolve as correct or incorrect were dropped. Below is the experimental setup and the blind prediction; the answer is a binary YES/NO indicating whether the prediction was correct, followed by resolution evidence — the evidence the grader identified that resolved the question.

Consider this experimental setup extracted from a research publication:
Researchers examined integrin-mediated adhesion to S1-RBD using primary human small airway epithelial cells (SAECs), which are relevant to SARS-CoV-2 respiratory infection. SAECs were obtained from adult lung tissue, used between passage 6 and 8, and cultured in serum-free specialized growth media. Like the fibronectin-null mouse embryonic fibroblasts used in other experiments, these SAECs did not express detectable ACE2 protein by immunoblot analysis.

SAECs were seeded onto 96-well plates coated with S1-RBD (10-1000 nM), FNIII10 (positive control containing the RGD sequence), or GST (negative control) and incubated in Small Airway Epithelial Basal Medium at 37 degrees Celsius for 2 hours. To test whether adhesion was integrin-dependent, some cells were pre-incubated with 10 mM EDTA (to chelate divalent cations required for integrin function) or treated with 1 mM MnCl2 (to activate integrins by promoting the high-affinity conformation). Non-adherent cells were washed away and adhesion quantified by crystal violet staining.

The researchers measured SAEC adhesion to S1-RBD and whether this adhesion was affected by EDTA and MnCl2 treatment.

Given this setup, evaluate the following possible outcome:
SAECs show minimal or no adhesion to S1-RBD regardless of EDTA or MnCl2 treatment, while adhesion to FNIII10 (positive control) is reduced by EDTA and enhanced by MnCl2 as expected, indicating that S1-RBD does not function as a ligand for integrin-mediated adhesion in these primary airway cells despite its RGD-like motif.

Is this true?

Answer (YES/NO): NO